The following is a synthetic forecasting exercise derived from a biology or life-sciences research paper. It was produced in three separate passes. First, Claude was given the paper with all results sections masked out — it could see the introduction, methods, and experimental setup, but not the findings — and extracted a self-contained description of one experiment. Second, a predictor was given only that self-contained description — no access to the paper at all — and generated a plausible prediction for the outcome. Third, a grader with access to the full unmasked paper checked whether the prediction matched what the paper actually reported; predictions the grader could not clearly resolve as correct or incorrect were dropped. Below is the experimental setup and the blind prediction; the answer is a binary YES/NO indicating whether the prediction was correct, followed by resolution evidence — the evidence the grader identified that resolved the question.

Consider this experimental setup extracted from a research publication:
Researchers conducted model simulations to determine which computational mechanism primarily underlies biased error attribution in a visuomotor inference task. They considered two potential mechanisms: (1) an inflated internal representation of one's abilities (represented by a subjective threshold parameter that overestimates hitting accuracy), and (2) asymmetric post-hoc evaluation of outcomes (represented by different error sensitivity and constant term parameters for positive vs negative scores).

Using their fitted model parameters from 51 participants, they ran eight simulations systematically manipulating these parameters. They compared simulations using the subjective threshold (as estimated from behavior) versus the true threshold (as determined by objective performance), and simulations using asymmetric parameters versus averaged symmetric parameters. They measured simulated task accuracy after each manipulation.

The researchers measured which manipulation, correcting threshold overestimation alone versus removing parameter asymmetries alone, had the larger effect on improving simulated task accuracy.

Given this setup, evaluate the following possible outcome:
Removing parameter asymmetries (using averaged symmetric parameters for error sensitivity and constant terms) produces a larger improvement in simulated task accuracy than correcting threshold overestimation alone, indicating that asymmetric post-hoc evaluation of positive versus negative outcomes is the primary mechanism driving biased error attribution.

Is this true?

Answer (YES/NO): NO